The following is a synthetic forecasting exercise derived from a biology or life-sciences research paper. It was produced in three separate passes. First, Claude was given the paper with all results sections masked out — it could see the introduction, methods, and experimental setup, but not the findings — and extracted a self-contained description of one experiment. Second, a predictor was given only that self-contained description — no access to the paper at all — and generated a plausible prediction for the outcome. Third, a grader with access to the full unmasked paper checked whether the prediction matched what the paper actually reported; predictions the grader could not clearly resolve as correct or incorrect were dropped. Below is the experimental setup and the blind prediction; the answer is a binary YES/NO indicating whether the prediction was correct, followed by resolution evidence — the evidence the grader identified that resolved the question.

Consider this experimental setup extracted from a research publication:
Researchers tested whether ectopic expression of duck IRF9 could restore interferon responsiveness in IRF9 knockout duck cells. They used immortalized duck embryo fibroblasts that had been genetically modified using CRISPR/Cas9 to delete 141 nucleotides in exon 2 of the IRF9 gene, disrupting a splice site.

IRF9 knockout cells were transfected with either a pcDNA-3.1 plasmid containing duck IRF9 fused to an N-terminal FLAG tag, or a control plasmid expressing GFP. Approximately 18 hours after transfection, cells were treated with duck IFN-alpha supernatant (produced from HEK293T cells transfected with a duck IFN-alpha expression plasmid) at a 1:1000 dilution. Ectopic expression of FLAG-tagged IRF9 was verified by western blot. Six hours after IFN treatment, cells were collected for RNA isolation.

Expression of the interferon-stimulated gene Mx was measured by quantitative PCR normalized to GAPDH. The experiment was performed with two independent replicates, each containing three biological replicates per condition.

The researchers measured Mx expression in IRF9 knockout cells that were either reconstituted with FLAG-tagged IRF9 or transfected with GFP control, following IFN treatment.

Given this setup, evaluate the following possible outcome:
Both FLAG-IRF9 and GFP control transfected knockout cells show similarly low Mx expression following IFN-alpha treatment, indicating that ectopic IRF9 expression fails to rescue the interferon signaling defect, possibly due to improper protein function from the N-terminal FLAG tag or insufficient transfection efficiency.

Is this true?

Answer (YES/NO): NO